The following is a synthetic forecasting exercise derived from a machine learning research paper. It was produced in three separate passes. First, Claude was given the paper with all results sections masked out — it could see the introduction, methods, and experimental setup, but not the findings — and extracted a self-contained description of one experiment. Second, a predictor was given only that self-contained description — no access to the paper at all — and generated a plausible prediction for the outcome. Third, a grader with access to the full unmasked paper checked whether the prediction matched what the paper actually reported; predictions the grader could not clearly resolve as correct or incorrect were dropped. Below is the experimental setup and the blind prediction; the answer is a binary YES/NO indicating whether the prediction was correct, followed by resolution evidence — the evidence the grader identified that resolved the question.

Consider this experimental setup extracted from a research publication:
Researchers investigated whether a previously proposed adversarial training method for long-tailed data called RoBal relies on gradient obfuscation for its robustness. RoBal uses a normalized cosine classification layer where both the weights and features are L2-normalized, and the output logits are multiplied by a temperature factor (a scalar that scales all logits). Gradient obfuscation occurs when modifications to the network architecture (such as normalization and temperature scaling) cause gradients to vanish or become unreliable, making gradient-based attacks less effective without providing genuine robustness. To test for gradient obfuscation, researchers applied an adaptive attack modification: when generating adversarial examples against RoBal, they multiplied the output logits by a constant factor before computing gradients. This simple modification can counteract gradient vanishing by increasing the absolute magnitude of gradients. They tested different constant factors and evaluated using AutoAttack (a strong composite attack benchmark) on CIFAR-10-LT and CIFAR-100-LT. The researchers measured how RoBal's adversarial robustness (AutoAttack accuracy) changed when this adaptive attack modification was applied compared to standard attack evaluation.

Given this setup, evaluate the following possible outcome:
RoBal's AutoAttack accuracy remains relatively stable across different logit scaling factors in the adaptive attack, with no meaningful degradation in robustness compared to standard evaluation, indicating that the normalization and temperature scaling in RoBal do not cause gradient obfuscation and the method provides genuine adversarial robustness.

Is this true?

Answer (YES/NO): NO